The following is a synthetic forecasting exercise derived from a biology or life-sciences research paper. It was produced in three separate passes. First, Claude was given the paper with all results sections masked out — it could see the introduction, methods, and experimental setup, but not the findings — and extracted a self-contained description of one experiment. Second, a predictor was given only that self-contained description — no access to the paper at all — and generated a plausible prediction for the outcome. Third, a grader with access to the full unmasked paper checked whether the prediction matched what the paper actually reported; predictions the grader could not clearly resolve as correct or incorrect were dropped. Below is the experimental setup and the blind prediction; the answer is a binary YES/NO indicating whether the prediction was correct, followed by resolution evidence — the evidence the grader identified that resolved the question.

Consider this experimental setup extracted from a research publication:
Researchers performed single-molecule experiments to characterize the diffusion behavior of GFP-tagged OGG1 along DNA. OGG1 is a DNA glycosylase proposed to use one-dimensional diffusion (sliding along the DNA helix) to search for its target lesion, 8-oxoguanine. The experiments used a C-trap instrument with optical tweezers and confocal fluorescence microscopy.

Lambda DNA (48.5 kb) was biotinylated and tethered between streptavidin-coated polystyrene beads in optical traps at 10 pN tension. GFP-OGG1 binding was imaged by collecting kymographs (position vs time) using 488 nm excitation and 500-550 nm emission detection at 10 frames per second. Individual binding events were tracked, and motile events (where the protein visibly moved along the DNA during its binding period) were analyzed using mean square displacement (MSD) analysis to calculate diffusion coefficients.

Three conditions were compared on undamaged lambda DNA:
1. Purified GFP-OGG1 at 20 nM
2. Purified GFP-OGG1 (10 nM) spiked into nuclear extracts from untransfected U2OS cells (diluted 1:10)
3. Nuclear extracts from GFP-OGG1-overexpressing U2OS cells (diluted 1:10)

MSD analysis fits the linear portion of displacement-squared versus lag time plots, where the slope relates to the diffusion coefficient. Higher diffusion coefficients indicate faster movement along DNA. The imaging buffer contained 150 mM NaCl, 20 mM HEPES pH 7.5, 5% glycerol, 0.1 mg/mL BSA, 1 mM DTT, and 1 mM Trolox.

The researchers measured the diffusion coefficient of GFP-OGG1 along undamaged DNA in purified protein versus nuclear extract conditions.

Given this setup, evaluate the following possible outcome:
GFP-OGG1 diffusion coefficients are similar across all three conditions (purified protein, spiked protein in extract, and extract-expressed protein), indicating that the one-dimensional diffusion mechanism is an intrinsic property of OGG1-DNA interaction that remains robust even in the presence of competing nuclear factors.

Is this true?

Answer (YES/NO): NO